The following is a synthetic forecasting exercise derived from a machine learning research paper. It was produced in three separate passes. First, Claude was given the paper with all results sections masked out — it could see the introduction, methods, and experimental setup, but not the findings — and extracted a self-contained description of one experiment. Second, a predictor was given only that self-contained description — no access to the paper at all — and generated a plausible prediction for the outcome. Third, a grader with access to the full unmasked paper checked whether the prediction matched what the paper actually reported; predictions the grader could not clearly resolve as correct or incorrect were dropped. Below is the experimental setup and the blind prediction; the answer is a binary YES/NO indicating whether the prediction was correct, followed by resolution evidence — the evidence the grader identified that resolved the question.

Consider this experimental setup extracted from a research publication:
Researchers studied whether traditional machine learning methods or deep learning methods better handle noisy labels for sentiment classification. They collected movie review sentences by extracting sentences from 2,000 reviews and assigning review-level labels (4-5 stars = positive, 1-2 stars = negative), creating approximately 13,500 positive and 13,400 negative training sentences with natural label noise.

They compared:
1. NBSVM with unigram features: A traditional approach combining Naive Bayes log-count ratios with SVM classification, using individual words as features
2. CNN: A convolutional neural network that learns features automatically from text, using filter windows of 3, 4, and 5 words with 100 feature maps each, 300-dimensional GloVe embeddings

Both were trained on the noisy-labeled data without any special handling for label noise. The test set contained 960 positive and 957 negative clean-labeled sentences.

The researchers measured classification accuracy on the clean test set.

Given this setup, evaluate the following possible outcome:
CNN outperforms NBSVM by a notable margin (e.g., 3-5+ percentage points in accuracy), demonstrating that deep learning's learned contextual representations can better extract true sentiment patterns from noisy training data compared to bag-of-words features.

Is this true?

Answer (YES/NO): NO